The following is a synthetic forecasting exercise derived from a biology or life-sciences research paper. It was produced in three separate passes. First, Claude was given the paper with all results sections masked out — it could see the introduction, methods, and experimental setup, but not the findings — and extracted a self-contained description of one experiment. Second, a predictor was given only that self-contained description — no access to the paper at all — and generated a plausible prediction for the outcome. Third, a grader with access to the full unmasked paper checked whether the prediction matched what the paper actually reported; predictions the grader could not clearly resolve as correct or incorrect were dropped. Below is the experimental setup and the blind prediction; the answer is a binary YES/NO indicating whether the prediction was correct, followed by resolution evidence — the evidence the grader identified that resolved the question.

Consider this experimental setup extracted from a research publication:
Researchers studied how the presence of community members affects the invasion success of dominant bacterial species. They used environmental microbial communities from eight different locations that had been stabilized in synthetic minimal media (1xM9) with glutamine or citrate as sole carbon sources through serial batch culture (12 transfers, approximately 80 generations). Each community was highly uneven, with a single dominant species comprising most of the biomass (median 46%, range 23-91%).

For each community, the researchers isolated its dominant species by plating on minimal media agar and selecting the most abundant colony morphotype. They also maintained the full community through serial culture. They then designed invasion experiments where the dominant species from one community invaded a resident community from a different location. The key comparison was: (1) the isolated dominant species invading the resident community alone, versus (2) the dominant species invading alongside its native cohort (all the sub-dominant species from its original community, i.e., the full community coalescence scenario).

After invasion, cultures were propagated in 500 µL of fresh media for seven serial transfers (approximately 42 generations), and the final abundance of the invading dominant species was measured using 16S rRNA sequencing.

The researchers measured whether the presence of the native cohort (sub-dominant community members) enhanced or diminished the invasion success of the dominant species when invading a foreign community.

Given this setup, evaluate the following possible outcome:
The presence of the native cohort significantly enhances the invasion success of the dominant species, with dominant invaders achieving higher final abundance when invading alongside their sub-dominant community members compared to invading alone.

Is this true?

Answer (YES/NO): YES